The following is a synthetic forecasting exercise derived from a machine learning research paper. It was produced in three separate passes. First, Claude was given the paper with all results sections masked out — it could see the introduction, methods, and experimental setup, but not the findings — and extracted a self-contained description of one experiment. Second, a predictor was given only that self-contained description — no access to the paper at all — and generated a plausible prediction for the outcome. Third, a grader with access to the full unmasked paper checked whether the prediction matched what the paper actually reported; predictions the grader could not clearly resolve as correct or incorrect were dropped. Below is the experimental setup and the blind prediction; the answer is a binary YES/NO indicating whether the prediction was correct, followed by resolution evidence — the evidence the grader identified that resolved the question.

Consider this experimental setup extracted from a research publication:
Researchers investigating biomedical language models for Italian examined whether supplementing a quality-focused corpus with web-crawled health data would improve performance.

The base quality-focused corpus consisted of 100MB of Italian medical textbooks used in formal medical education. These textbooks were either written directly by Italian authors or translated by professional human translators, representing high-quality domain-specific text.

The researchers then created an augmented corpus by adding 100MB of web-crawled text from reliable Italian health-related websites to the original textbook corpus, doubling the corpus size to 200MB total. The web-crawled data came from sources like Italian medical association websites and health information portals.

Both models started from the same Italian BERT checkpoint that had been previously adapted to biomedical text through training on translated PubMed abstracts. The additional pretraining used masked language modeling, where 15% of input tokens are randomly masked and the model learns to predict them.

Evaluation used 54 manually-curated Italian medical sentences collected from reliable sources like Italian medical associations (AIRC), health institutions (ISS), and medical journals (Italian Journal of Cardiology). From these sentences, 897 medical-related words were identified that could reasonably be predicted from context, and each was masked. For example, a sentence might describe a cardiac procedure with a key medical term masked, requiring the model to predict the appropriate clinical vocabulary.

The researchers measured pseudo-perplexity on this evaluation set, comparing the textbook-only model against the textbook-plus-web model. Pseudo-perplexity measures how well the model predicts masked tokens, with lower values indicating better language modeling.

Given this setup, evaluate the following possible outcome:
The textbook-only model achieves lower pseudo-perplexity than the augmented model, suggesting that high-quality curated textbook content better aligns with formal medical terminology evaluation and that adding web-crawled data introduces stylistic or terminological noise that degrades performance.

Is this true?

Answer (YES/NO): NO